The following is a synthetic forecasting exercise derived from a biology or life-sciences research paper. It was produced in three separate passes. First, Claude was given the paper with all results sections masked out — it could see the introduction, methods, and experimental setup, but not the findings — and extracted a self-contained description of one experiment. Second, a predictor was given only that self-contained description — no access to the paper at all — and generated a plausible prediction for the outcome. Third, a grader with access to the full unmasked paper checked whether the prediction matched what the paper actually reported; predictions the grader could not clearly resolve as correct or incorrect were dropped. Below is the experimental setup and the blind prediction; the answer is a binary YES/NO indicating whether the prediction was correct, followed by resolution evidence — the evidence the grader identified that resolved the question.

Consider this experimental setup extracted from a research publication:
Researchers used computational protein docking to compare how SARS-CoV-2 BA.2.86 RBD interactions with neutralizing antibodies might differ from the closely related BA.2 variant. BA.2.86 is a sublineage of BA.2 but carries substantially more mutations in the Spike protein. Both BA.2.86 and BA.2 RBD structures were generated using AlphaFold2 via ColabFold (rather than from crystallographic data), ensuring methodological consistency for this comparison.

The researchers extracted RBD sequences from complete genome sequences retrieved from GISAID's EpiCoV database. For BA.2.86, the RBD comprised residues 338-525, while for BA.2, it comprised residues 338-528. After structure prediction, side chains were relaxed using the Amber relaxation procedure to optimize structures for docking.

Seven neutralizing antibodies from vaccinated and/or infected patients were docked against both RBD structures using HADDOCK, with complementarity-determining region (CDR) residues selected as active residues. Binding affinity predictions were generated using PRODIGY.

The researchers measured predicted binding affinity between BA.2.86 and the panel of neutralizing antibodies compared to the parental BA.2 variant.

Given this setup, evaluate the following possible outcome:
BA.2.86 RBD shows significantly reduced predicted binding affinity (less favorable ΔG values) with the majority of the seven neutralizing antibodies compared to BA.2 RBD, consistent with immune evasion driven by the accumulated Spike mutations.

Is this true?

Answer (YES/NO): NO